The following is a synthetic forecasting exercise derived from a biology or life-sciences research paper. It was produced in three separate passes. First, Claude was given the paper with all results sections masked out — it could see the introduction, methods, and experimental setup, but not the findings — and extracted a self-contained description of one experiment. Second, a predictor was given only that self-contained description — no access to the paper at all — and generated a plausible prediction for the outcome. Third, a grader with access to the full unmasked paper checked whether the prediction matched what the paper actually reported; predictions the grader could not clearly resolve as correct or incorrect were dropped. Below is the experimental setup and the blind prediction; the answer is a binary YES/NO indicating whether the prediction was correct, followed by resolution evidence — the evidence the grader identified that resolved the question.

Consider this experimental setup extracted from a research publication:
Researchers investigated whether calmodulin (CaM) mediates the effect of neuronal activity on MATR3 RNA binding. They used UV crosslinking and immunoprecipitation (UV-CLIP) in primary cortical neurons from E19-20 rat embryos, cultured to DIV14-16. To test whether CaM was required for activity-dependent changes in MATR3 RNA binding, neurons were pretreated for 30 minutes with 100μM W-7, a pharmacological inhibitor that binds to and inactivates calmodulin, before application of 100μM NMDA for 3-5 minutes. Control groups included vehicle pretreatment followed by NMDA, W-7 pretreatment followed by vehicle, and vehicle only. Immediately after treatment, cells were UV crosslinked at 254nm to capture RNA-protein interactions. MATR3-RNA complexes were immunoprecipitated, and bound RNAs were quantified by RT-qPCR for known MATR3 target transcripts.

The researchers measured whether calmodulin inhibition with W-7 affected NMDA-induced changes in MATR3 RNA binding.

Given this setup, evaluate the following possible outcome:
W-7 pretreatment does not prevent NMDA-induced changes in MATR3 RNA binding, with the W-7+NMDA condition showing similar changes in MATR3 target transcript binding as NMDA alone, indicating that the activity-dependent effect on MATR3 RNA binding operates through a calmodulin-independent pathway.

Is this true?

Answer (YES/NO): NO